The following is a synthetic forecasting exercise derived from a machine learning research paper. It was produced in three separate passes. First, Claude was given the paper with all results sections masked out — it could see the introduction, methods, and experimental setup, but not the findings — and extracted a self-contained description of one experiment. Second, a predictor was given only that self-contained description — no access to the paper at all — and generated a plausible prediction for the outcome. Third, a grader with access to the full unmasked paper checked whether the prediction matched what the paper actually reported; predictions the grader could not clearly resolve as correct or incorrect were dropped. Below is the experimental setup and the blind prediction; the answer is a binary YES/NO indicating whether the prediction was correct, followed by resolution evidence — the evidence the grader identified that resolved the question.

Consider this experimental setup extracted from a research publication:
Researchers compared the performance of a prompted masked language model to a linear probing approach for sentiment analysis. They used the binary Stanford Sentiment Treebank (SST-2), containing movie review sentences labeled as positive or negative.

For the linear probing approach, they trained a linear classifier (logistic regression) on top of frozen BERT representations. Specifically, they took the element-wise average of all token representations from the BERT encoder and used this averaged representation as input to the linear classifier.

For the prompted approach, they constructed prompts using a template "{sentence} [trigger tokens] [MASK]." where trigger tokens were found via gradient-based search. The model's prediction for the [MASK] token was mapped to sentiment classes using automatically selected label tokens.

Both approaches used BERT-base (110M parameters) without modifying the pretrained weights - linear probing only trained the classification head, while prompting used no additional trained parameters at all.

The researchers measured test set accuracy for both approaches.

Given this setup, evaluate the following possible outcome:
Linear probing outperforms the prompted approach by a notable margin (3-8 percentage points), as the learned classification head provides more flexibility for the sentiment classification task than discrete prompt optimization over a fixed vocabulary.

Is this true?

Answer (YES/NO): NO